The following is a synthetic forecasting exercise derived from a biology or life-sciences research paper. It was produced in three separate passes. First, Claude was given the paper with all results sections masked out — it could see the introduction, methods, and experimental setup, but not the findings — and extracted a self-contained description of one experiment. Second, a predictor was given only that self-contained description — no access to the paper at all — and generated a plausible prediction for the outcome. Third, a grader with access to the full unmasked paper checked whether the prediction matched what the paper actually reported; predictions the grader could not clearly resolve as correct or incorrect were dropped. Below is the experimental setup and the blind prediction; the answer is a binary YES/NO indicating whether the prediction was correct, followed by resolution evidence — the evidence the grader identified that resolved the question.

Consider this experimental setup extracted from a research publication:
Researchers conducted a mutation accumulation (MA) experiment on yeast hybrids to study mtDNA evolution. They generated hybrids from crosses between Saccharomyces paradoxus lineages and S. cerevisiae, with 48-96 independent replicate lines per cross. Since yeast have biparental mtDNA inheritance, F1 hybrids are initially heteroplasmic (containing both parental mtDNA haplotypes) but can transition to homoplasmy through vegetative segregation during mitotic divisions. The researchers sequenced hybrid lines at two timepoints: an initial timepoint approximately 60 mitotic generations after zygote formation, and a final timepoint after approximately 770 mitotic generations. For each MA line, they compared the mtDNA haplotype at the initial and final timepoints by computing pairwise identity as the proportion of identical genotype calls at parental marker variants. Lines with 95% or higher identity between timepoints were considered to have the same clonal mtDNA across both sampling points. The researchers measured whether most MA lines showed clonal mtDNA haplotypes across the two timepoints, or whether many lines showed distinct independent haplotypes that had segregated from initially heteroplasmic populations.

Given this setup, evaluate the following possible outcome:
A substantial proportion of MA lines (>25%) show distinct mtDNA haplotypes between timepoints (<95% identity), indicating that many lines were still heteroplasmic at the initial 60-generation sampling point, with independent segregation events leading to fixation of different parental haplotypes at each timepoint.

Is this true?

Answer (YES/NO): NO